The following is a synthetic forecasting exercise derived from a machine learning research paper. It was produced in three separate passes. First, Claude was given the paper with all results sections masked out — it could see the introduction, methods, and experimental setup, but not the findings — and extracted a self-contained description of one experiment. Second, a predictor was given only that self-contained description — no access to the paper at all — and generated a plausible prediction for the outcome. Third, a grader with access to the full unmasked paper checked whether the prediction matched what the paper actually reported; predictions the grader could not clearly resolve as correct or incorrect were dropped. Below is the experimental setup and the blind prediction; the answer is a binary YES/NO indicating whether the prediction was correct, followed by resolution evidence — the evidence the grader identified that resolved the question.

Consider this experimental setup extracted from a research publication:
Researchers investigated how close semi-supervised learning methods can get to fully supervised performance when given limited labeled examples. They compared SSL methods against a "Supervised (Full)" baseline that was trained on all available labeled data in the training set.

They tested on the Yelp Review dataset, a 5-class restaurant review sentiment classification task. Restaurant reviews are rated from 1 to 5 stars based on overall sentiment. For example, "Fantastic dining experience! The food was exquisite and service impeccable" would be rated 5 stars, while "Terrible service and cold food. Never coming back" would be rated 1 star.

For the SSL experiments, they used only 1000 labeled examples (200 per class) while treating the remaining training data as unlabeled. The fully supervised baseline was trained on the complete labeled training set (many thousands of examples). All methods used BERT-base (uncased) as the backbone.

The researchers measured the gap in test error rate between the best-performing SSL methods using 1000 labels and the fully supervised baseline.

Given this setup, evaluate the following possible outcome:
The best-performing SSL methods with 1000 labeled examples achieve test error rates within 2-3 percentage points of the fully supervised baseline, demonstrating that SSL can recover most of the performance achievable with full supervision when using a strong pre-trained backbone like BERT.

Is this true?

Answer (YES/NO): NO